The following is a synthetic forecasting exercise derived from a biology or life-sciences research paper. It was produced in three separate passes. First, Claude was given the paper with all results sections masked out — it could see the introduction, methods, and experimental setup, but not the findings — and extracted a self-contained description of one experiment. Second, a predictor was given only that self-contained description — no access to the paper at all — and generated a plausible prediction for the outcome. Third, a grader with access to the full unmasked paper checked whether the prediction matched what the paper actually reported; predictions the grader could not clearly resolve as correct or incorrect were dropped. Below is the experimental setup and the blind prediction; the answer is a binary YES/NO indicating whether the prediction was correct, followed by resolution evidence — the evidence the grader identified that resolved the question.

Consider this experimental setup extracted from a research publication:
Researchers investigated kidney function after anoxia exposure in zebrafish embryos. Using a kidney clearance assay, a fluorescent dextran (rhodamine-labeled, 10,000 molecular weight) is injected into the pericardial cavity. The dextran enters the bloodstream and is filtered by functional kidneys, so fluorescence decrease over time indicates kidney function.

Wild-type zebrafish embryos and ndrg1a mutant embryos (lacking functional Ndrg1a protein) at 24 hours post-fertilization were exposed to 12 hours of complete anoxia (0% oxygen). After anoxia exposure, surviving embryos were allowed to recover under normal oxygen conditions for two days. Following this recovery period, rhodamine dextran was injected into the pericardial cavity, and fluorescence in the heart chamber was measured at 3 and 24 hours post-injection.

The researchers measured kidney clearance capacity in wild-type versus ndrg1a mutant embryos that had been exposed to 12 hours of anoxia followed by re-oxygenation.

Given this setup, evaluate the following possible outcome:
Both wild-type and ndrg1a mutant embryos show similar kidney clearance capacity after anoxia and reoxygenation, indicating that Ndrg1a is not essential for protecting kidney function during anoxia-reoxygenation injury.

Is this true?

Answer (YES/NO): NO